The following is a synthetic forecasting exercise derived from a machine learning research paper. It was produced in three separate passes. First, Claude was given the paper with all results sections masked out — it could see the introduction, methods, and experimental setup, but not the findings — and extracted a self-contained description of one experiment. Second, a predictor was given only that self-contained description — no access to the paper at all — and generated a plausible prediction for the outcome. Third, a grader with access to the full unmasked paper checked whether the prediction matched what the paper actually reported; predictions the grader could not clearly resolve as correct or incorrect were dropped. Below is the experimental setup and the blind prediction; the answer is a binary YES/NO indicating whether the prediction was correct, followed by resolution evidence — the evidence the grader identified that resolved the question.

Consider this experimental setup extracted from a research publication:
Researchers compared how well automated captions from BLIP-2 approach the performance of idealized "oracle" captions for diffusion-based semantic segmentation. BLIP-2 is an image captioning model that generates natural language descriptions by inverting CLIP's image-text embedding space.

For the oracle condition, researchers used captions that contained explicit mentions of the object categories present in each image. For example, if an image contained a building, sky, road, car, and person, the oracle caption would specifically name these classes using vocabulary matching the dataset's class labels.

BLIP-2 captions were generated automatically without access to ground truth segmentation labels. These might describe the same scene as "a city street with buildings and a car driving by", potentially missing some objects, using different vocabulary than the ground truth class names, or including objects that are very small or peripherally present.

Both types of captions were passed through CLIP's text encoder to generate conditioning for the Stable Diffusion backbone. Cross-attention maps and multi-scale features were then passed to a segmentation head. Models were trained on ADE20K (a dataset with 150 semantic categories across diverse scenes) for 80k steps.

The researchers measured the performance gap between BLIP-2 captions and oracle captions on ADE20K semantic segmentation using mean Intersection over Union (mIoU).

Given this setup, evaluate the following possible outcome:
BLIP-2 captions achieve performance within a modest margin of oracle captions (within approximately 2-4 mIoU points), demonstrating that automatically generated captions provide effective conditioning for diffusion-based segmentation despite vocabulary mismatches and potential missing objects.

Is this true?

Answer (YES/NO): NO